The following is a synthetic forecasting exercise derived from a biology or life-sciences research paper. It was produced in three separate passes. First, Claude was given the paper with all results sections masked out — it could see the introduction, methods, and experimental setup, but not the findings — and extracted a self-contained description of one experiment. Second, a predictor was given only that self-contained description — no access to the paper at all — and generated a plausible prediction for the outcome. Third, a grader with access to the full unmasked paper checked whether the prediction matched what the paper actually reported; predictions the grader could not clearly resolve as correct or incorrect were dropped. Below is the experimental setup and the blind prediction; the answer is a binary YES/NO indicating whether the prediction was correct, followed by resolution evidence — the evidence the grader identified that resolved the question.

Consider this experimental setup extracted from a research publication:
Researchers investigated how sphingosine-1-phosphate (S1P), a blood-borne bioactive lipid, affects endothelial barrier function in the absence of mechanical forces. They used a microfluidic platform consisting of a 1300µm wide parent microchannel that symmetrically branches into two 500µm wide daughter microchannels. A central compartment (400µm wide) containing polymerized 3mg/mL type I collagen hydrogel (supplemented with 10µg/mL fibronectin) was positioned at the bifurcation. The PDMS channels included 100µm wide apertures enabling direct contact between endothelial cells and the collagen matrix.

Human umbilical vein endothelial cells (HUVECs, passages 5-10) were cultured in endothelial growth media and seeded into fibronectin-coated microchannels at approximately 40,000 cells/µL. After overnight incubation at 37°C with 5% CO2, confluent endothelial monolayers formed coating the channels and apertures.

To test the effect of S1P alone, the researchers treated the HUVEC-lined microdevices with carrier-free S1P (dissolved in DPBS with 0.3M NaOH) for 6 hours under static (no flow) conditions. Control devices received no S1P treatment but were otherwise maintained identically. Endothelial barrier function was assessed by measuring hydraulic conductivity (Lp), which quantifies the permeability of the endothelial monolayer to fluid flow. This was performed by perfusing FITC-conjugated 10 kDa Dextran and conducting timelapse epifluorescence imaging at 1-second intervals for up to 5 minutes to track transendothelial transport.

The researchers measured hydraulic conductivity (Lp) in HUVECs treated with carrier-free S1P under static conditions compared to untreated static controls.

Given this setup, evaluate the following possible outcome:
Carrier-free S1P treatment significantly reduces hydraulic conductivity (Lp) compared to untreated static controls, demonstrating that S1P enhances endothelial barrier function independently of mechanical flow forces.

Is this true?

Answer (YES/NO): NO